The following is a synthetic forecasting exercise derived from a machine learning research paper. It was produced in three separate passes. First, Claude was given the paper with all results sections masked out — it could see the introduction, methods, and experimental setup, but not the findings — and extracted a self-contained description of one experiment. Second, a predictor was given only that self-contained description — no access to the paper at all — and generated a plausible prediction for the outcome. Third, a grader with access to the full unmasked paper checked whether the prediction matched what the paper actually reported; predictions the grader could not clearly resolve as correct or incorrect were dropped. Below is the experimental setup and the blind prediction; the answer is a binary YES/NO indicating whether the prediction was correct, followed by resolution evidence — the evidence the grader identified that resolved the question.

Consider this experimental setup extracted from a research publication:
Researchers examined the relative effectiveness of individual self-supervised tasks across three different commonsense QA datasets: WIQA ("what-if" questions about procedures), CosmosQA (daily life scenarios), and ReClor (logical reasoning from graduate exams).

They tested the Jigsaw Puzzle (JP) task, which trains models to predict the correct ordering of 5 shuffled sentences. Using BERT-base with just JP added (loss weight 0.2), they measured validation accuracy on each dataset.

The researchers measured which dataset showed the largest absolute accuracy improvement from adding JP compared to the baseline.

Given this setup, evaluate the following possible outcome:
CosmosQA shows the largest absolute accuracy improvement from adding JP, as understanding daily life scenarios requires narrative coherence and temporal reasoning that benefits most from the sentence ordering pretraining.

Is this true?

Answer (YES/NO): YES